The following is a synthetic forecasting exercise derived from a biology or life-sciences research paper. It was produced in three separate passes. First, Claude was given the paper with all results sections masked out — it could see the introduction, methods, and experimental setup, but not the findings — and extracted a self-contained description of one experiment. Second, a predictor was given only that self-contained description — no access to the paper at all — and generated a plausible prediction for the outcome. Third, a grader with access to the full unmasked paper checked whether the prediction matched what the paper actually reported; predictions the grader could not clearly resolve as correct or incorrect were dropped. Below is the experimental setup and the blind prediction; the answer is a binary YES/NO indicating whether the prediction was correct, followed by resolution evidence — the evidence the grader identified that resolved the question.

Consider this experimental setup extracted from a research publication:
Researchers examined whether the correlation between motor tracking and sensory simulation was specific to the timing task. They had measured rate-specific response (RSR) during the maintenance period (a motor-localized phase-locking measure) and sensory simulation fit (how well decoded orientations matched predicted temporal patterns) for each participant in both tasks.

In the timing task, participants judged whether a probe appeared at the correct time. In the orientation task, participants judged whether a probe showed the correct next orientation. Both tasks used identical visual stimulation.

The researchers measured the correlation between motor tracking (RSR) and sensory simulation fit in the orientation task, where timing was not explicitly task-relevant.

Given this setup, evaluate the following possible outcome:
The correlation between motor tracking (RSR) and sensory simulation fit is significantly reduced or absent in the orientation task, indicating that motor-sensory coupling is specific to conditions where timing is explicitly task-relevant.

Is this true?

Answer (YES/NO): YES